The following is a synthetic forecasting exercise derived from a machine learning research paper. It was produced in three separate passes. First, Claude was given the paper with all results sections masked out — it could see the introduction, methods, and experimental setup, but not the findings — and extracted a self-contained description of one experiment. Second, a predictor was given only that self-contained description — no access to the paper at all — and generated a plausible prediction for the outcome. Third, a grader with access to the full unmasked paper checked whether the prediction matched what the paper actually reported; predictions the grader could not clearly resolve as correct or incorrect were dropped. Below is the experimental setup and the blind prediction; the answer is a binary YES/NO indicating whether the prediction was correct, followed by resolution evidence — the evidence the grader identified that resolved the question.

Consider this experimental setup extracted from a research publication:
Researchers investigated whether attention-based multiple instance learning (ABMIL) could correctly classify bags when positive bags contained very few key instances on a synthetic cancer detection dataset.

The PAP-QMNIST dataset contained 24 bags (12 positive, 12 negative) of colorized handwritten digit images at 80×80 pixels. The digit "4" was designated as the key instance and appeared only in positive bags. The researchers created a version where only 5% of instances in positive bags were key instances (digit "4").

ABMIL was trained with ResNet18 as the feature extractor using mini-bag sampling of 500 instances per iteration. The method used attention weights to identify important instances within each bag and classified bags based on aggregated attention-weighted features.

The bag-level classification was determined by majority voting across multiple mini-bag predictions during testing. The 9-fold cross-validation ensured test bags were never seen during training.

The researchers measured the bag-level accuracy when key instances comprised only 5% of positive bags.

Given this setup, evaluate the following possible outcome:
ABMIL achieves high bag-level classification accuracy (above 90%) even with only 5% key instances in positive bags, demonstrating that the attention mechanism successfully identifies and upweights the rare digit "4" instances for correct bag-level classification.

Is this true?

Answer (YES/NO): NO